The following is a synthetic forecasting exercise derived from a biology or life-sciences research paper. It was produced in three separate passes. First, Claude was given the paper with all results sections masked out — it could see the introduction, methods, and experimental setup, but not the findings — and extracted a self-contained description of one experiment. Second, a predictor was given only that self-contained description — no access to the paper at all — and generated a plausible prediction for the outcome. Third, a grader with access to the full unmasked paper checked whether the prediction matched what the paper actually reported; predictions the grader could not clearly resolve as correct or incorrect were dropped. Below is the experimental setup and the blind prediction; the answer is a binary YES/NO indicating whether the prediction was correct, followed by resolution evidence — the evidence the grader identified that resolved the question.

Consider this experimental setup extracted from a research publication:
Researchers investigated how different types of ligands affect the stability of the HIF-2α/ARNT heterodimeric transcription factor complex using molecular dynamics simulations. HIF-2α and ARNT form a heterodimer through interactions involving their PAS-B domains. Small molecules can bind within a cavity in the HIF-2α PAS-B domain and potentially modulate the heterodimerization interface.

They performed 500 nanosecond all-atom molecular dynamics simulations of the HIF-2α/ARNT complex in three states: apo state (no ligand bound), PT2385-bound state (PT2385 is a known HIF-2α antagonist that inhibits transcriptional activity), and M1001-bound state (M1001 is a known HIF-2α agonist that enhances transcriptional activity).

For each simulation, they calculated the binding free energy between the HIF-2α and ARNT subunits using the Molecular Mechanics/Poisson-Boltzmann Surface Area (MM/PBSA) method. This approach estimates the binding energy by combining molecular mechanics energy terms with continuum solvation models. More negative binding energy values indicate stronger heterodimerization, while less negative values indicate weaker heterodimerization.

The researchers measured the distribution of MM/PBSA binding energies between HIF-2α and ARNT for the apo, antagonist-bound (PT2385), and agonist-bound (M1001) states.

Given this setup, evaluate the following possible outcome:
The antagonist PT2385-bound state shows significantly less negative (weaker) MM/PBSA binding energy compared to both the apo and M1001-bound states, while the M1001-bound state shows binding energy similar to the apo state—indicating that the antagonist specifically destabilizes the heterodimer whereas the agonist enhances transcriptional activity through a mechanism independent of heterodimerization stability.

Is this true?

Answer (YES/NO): YES